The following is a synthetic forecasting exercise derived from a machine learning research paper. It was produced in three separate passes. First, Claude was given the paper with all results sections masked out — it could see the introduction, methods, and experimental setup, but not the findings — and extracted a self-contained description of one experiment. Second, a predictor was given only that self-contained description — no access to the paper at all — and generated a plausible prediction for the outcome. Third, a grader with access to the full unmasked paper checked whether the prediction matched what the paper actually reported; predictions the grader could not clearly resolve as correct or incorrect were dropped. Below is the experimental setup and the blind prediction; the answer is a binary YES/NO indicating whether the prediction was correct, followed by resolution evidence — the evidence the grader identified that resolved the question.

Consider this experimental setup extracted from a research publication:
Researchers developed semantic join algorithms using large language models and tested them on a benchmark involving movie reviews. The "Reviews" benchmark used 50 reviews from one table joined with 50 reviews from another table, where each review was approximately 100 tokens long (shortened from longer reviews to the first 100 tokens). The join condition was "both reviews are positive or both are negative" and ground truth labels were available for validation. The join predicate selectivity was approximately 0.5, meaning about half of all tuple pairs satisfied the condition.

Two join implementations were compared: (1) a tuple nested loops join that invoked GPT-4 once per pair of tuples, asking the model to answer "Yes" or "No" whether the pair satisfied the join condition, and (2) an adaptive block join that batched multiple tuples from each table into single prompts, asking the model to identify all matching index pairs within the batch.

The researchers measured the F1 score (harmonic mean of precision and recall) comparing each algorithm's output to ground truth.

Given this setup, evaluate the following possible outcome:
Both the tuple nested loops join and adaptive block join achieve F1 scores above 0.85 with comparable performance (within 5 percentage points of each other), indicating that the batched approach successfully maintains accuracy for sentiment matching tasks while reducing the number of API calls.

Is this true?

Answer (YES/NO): NO